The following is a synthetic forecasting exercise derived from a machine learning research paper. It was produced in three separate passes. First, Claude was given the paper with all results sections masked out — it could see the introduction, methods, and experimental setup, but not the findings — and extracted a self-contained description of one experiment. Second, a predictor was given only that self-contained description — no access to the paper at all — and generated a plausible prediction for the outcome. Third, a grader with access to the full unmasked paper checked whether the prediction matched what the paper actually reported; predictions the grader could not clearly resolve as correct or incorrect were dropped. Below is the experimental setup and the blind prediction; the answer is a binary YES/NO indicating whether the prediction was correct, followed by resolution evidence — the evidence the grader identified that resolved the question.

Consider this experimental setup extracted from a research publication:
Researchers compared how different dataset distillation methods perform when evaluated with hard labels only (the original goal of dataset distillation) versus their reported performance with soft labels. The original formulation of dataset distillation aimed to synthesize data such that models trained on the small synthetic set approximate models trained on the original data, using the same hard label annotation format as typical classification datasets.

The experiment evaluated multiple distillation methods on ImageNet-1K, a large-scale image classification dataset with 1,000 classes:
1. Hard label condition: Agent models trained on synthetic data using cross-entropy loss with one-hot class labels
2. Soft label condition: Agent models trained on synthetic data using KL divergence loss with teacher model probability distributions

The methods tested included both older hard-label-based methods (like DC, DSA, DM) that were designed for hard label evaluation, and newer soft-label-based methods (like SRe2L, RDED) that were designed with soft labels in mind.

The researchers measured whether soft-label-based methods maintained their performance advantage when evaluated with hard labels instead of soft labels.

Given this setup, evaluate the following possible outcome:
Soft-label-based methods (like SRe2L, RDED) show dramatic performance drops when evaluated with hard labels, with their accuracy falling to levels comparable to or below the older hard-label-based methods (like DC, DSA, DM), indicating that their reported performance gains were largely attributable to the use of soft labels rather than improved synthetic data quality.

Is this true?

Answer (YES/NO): YES